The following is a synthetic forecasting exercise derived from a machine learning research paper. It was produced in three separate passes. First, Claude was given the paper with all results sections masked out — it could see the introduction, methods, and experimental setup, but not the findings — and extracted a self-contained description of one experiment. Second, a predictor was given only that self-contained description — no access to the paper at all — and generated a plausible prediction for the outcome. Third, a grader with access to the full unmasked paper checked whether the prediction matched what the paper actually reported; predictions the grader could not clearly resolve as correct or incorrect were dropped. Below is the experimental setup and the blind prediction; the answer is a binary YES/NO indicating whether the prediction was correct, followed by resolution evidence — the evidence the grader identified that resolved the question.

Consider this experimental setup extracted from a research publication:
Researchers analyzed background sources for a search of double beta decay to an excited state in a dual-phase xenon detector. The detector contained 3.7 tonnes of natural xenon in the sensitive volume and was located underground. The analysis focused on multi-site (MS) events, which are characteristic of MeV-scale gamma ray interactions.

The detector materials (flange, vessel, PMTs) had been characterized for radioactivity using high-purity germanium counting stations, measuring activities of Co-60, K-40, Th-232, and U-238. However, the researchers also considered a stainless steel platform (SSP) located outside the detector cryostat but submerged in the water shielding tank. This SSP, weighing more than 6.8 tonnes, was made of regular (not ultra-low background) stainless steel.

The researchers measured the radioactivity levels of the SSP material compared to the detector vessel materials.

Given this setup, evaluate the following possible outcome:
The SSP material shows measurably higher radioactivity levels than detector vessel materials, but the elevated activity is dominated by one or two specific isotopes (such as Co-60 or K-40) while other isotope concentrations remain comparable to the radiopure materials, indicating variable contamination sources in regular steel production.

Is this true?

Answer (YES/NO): NO